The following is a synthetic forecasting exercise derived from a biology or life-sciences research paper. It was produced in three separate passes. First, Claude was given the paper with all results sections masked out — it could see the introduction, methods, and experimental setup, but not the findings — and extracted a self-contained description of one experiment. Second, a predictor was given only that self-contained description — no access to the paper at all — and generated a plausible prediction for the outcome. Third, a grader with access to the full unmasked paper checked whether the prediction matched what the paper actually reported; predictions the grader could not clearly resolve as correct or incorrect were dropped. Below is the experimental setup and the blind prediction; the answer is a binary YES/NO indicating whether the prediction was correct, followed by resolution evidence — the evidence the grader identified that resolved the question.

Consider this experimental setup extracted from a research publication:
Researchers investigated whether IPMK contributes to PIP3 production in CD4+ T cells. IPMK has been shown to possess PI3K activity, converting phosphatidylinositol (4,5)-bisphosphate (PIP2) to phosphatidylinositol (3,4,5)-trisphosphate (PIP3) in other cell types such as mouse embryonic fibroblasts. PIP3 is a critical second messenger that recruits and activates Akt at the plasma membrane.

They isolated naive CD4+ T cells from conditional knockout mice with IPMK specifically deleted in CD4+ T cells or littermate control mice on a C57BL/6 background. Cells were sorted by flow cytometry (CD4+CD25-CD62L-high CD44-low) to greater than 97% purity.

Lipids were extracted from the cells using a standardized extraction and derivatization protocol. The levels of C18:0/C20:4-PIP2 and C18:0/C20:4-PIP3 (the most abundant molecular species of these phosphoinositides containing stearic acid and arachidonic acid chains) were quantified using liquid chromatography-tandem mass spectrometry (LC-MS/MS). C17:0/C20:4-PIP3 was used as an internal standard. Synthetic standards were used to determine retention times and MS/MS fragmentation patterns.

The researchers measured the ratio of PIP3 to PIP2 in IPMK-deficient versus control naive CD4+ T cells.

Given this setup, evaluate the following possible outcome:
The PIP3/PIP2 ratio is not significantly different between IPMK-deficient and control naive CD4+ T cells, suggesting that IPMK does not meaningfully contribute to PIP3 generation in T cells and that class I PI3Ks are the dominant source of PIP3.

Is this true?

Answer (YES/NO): NO